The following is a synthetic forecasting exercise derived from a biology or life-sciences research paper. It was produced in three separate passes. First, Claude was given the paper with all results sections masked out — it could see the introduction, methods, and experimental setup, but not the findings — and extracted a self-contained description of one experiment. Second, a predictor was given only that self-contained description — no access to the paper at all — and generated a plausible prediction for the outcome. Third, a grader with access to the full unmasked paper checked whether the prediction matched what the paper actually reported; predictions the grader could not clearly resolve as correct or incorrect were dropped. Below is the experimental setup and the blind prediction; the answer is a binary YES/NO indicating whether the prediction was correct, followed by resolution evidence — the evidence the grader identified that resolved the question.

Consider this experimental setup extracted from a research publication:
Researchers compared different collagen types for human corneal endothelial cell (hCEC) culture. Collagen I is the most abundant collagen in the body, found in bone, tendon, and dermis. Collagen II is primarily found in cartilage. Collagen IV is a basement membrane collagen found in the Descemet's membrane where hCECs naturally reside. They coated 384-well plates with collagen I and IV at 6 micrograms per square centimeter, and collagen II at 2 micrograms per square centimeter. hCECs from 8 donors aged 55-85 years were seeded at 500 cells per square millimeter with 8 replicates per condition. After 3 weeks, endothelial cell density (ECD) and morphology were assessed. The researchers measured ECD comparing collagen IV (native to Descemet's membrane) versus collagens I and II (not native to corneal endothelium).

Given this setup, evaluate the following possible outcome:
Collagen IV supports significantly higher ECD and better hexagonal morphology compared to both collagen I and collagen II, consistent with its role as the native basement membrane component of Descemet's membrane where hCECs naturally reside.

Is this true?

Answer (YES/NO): NO